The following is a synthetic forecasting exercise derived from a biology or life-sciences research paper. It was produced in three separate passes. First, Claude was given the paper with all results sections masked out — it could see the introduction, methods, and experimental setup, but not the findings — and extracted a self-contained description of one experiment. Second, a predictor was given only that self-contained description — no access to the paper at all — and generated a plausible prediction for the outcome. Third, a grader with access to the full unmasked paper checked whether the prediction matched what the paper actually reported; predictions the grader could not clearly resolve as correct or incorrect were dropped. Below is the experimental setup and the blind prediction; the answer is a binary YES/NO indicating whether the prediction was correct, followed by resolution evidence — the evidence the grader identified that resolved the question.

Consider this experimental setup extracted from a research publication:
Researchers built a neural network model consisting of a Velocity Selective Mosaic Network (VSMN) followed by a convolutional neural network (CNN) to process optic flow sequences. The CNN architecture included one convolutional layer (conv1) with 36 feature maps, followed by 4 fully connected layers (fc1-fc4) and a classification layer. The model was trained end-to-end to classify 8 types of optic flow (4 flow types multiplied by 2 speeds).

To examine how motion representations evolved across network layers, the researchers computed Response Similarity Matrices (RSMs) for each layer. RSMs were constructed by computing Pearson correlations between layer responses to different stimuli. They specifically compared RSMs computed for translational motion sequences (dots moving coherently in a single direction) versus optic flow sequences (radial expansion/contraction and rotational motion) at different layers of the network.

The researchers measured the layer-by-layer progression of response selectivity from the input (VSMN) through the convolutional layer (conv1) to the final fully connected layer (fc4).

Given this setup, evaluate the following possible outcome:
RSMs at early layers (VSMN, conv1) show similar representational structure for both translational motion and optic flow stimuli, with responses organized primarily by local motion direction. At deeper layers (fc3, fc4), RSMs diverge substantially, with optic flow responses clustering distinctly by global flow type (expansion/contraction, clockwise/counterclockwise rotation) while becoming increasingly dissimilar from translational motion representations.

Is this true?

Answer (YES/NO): NO